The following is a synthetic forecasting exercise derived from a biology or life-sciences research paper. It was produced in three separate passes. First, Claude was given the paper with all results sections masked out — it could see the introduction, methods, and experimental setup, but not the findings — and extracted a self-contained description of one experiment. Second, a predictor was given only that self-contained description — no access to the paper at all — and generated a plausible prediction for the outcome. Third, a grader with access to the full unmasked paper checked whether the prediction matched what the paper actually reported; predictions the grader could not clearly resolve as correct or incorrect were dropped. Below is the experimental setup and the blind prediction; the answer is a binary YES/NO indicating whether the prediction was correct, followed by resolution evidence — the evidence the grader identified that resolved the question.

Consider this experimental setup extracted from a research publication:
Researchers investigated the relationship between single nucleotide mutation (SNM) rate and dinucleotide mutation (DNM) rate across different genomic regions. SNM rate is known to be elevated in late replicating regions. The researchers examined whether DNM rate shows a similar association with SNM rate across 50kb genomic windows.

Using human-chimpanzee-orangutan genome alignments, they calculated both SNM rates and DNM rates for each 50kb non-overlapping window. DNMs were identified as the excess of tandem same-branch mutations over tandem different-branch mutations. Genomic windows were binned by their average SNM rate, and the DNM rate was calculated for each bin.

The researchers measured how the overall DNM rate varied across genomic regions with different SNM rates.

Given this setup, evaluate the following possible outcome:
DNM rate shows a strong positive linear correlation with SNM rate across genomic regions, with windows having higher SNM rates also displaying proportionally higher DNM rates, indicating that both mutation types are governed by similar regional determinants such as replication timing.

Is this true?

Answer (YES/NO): NO